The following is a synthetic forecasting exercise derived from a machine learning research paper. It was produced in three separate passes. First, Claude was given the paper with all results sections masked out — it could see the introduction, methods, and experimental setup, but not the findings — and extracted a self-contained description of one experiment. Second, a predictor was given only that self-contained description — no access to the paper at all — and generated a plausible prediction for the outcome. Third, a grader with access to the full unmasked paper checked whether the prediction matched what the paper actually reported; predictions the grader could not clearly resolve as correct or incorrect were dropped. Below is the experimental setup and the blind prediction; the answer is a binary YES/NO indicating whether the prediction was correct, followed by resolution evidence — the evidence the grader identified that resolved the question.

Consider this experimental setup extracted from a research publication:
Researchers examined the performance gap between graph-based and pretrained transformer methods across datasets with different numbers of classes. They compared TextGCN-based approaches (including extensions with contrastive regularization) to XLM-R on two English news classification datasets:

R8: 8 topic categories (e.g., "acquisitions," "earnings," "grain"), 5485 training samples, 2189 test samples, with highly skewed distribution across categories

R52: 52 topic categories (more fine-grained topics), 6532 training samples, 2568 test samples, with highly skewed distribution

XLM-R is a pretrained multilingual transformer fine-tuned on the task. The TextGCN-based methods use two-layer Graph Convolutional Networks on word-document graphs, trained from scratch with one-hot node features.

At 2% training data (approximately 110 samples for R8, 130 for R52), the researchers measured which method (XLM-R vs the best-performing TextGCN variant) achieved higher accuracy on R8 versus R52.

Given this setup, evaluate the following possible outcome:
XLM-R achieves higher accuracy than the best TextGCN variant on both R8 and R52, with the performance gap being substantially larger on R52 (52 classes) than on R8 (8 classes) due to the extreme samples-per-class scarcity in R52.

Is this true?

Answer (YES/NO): NO